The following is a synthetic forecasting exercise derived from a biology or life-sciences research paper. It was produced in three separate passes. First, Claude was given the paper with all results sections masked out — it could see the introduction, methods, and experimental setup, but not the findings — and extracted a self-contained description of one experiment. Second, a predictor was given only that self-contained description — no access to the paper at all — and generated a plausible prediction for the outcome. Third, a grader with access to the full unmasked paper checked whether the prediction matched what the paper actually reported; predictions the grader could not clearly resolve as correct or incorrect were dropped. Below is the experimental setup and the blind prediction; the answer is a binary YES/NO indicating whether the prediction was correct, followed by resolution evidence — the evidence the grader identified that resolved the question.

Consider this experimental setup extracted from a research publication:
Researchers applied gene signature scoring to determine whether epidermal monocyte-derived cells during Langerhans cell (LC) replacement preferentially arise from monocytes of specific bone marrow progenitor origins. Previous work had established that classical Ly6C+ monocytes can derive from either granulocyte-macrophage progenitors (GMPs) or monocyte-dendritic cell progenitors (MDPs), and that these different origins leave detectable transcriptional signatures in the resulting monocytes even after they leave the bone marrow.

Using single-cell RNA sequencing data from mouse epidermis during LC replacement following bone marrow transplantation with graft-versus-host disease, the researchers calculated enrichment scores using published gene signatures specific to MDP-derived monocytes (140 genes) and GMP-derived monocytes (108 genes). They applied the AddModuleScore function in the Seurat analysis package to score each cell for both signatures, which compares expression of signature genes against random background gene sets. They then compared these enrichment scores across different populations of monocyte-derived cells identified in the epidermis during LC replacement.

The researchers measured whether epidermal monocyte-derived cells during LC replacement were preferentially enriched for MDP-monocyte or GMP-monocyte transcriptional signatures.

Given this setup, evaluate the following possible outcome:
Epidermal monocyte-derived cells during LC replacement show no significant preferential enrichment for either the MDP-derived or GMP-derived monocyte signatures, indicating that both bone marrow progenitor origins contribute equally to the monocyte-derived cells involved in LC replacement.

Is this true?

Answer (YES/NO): NO